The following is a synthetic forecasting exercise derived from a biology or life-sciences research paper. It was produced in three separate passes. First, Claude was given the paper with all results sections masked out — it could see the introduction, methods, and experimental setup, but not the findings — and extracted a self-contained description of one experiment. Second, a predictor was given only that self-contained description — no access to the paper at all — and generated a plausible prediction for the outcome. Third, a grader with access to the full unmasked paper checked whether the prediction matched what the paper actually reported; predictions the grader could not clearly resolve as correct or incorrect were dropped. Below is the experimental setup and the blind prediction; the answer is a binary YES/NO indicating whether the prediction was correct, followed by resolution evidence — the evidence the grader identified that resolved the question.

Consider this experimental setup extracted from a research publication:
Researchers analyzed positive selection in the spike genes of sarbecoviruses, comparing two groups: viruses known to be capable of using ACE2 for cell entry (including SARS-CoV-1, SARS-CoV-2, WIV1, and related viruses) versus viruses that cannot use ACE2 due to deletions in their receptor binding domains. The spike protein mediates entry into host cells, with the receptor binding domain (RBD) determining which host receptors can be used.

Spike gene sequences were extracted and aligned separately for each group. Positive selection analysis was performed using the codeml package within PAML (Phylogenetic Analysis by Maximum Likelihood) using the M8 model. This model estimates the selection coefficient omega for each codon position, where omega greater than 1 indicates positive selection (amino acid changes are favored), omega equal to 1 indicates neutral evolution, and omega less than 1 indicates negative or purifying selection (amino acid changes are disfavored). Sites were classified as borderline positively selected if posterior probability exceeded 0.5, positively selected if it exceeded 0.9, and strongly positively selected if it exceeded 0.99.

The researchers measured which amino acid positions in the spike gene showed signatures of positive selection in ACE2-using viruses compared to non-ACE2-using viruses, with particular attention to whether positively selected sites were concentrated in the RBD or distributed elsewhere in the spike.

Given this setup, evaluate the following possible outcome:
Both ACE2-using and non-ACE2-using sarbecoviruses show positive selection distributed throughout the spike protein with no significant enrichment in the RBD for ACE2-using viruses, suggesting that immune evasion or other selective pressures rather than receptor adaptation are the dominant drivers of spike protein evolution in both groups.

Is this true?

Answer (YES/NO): NO